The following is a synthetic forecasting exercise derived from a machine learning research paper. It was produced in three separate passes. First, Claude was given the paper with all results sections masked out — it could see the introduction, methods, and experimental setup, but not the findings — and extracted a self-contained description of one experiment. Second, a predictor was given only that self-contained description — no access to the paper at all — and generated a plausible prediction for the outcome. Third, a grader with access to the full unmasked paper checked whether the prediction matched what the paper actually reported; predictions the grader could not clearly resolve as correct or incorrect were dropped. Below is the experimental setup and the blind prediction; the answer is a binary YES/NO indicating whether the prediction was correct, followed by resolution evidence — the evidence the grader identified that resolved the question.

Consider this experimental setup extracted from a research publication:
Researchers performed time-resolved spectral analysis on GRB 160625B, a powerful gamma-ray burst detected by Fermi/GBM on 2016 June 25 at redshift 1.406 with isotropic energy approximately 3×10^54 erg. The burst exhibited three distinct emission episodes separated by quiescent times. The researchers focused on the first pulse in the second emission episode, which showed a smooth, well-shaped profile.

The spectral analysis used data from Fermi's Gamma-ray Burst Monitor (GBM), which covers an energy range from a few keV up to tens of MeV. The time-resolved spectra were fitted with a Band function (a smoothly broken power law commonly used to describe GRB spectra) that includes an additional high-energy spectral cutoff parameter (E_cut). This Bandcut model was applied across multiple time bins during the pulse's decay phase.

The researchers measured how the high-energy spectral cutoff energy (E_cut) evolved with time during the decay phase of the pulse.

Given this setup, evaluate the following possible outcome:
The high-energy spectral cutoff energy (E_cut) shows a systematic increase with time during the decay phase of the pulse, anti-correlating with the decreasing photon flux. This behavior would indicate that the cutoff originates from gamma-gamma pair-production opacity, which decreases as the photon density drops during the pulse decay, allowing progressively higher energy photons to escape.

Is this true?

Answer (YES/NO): NO